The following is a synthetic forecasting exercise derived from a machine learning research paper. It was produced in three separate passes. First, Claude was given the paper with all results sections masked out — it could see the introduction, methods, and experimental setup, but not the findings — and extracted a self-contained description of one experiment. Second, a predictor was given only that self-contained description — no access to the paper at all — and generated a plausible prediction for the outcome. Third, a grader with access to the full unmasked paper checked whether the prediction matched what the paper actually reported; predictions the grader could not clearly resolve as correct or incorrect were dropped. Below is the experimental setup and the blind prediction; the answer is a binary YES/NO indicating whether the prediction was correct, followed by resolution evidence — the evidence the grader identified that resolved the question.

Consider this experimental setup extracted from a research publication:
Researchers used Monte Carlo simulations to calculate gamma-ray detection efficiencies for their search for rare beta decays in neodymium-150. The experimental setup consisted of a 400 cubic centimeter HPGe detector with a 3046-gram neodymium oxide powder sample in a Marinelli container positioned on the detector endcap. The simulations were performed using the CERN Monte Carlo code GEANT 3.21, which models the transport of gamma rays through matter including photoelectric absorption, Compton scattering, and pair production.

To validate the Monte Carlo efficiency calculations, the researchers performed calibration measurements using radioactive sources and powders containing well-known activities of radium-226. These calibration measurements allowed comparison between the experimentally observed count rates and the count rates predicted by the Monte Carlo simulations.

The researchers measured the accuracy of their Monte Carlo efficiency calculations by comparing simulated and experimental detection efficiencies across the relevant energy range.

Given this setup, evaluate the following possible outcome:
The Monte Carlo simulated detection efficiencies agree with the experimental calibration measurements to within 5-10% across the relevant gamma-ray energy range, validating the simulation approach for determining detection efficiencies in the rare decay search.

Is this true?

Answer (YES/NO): YES